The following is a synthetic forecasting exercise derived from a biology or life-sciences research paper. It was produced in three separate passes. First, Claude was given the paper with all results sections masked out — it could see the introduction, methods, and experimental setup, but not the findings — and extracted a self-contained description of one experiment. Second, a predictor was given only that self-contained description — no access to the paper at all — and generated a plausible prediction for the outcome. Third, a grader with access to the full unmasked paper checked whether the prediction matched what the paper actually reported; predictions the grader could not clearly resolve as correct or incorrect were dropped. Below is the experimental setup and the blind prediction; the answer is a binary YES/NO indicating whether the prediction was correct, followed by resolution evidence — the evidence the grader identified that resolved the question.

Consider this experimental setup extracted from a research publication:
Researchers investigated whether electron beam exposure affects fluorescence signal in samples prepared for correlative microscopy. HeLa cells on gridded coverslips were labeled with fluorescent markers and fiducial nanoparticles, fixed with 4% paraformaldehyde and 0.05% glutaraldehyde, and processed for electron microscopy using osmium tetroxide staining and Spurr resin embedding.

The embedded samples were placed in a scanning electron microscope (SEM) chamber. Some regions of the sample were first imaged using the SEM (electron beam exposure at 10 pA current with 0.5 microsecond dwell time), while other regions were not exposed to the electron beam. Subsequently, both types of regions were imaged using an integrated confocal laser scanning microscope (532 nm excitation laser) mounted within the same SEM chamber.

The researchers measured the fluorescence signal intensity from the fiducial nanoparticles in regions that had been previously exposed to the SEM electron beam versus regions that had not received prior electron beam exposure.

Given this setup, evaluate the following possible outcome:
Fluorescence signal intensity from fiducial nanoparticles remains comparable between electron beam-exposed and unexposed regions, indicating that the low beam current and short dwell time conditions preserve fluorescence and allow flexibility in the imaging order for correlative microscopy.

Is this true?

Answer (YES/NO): NO